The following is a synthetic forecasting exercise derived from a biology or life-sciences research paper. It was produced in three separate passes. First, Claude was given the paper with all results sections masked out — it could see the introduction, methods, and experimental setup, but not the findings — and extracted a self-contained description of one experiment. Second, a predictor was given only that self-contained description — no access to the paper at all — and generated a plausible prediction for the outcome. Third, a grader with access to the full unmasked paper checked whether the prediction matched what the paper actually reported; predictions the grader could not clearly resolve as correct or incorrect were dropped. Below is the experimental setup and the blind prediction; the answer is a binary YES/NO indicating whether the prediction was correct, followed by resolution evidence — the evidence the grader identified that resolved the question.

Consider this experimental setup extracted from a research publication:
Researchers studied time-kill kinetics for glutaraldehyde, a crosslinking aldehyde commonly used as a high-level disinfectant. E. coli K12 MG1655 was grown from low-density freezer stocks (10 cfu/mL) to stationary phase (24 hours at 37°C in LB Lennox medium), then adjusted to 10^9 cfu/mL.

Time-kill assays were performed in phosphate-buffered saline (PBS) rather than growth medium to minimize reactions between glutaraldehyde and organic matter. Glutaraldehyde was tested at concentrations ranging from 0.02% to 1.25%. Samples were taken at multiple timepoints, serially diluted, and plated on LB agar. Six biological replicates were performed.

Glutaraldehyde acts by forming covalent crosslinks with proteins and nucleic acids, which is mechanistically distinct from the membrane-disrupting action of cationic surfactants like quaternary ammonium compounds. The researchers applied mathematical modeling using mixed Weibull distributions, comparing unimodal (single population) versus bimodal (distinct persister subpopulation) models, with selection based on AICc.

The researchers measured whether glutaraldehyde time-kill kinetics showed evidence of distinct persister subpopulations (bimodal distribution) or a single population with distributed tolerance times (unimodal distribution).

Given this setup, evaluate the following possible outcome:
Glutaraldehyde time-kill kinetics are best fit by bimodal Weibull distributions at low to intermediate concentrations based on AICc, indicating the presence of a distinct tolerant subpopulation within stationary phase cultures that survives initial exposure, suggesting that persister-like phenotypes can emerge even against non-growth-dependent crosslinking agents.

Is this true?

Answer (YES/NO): NO